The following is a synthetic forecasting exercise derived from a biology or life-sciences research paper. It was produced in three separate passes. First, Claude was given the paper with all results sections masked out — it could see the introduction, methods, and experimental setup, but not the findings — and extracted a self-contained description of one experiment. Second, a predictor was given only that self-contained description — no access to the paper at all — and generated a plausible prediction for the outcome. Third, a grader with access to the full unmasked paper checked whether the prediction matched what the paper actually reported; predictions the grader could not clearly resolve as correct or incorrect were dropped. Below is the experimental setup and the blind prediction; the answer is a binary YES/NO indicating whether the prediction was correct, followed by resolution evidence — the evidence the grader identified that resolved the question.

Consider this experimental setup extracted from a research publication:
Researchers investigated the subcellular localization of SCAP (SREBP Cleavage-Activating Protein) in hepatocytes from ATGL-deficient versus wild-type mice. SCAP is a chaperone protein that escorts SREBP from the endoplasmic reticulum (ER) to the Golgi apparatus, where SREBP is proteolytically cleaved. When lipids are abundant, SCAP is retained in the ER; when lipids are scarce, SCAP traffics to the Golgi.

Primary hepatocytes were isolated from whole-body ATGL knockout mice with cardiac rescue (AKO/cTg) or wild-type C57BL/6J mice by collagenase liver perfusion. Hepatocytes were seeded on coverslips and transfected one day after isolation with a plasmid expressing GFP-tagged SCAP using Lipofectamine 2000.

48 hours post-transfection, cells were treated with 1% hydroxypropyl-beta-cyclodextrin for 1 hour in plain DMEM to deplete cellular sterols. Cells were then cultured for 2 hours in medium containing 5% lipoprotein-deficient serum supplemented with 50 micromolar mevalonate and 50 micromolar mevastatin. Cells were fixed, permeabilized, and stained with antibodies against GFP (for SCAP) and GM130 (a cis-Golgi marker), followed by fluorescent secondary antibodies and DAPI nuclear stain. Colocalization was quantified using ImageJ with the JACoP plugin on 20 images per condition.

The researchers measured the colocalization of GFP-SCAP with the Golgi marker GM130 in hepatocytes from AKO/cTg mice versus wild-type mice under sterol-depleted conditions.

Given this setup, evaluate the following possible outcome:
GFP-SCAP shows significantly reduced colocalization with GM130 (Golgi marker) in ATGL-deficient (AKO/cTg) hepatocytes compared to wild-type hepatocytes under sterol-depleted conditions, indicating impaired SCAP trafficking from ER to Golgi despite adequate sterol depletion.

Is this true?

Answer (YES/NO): NO